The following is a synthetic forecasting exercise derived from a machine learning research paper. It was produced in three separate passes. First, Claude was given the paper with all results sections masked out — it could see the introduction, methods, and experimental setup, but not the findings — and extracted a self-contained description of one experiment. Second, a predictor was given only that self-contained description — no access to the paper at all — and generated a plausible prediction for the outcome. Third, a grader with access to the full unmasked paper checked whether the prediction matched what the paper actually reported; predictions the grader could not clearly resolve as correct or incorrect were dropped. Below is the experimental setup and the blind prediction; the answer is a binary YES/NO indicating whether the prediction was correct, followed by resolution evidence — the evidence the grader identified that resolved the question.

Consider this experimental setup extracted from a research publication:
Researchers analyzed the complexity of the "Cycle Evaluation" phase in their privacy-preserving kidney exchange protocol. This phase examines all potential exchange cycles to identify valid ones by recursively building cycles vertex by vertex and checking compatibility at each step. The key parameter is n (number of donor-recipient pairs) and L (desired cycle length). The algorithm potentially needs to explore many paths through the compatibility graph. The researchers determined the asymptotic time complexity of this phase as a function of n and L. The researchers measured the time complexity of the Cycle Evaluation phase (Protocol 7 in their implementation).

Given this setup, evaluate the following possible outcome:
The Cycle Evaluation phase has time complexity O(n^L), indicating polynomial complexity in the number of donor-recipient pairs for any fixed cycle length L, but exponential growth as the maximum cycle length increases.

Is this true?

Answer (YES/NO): YES